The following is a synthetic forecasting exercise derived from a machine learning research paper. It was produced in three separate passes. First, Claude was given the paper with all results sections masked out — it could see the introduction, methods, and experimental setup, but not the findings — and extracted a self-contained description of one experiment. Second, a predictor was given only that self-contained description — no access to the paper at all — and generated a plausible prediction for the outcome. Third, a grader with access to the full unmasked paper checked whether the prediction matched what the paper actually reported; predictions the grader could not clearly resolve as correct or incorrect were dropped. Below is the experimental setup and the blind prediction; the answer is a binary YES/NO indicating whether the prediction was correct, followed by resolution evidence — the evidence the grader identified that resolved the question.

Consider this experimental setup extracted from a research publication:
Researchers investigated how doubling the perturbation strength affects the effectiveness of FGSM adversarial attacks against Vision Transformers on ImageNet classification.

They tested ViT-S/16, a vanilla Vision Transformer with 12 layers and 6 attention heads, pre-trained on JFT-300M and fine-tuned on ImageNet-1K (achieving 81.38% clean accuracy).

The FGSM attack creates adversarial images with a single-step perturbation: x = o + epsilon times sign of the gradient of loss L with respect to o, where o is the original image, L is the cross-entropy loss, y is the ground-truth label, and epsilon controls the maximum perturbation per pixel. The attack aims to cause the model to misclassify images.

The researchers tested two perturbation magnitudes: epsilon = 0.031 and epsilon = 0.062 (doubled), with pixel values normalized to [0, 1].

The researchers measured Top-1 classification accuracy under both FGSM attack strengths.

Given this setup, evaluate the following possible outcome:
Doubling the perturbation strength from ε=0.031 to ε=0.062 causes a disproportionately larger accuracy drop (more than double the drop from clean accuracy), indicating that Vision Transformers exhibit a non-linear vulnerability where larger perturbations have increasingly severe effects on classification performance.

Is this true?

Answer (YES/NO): NO